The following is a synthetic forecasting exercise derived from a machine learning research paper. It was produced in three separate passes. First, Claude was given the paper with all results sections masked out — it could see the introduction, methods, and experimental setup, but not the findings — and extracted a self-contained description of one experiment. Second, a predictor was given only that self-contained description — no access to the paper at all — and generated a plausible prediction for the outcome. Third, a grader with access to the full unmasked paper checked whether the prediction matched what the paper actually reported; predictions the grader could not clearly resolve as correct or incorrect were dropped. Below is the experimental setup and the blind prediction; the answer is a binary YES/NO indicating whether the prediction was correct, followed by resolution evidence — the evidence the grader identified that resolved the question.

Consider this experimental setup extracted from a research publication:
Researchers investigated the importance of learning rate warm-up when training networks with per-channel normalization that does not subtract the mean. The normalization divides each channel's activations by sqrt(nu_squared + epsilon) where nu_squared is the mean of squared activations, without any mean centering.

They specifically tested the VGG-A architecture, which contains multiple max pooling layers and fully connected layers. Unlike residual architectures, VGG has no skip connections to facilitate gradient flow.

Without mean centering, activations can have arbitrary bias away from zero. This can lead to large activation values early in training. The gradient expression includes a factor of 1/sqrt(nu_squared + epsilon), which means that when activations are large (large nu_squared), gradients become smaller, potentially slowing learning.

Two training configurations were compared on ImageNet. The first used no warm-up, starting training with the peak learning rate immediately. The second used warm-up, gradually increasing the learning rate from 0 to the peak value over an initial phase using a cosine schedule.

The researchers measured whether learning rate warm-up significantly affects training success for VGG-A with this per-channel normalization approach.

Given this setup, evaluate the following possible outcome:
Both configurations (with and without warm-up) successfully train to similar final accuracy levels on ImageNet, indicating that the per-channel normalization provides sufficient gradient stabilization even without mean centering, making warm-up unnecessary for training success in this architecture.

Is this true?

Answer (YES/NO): NO